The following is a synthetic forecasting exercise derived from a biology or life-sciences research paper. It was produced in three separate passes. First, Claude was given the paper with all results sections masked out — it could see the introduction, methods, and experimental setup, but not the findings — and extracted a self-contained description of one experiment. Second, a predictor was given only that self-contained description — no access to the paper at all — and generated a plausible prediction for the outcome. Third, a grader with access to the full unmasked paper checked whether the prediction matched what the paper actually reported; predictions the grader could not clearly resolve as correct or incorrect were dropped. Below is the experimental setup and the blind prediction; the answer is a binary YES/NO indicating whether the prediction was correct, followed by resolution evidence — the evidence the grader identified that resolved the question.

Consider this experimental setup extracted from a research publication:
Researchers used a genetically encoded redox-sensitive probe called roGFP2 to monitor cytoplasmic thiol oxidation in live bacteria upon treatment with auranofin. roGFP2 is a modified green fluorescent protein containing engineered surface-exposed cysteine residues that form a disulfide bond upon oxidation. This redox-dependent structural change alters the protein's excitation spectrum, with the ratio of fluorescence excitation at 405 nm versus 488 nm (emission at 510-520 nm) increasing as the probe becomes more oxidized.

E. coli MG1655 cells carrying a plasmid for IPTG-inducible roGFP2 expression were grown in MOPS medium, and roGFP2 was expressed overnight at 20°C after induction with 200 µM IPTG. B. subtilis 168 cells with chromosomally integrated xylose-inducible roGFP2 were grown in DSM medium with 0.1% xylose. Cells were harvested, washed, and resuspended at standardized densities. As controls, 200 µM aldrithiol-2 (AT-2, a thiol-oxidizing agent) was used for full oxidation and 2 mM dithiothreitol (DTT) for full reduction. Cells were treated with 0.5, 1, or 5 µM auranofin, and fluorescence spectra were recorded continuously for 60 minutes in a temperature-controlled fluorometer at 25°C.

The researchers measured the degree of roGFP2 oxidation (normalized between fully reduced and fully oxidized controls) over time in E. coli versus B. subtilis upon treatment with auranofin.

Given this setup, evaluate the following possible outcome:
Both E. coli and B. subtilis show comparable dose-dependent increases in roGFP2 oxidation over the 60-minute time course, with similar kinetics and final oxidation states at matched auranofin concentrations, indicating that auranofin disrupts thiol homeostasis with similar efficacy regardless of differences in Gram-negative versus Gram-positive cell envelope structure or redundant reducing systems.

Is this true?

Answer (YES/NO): NO